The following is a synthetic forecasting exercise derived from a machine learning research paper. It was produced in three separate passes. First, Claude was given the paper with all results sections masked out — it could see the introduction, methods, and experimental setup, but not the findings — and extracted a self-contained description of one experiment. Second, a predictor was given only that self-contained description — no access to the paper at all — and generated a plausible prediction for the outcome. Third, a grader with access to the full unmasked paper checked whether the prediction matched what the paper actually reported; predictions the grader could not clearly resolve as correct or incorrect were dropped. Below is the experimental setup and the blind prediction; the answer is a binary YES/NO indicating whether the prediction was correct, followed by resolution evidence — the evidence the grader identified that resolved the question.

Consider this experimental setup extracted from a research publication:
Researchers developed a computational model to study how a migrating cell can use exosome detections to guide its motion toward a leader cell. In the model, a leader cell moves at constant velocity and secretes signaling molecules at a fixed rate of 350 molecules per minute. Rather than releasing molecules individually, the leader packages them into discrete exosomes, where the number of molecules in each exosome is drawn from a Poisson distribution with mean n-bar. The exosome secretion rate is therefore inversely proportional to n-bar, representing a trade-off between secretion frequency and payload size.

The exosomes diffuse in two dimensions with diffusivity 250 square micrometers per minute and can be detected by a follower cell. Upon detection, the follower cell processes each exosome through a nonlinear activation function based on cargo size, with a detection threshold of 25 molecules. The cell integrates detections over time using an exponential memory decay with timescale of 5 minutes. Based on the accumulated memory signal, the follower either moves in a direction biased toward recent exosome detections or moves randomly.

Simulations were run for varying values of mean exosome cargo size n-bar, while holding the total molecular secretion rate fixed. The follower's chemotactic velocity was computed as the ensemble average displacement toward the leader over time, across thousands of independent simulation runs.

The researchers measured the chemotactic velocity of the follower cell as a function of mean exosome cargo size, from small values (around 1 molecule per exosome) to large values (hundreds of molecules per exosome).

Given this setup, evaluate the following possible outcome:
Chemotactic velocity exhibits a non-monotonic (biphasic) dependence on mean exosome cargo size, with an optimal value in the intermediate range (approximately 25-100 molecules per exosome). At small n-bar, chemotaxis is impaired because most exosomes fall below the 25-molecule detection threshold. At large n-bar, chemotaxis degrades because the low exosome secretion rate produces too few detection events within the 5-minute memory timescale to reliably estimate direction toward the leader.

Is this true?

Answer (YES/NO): YES